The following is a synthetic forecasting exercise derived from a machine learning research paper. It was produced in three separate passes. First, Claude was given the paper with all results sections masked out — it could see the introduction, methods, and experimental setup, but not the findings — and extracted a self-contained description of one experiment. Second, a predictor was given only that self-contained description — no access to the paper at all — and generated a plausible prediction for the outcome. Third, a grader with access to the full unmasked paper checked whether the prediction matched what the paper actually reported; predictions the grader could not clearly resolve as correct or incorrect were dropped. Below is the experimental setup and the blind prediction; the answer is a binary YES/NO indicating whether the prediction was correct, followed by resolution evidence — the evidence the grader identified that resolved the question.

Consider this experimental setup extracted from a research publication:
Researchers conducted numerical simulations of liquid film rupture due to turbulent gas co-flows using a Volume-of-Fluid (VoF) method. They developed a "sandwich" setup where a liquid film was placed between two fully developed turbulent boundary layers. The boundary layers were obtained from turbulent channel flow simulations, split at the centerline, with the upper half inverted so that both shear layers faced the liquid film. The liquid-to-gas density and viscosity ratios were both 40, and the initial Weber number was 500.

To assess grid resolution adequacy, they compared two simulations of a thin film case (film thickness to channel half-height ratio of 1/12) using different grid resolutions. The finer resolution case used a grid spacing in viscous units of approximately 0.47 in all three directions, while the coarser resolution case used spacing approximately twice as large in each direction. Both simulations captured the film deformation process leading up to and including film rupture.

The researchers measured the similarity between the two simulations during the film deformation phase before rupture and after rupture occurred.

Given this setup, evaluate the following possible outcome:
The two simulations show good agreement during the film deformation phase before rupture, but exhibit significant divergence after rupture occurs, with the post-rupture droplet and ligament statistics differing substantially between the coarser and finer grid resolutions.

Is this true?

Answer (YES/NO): NO